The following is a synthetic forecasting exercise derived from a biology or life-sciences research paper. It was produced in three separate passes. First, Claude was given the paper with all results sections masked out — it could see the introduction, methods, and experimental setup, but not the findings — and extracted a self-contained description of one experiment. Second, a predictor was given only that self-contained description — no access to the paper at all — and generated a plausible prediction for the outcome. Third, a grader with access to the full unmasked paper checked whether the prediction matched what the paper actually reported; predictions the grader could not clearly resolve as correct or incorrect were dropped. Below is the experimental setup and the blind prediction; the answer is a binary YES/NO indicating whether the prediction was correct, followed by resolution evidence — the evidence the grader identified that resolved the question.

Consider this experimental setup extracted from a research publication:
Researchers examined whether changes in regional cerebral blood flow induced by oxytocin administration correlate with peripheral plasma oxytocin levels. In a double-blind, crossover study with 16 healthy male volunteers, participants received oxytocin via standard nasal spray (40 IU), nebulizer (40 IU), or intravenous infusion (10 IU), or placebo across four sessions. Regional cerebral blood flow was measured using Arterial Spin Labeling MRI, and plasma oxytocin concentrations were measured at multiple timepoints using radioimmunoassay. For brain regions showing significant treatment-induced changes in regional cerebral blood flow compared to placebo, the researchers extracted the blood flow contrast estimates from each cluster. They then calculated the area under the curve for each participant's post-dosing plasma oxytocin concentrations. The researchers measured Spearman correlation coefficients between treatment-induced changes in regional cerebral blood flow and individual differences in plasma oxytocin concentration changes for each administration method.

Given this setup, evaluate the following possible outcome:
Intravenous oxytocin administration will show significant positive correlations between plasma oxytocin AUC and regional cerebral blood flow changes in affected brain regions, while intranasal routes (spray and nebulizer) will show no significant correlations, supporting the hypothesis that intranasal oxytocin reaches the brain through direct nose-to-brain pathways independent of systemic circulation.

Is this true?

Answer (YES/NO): NO